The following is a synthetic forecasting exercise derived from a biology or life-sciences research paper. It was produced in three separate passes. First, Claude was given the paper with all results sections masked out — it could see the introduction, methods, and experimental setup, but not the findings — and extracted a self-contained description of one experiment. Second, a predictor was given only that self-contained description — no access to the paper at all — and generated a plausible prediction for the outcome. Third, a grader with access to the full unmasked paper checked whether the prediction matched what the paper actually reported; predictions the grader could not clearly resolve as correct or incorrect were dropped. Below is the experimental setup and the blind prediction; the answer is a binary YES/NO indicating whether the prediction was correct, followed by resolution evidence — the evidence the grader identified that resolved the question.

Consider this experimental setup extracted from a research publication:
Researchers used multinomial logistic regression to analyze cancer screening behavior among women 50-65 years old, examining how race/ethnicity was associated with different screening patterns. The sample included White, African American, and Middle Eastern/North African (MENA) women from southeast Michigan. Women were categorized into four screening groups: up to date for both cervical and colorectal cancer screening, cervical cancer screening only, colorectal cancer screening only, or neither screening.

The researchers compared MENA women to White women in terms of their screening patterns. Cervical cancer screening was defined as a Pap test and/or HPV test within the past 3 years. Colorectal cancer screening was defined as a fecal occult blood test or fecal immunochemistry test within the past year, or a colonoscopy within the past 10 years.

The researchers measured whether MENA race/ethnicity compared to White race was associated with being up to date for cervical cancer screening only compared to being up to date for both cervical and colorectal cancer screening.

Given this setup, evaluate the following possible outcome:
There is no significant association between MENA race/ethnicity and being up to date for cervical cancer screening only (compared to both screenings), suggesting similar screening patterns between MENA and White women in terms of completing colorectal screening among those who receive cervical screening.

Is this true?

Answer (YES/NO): NO